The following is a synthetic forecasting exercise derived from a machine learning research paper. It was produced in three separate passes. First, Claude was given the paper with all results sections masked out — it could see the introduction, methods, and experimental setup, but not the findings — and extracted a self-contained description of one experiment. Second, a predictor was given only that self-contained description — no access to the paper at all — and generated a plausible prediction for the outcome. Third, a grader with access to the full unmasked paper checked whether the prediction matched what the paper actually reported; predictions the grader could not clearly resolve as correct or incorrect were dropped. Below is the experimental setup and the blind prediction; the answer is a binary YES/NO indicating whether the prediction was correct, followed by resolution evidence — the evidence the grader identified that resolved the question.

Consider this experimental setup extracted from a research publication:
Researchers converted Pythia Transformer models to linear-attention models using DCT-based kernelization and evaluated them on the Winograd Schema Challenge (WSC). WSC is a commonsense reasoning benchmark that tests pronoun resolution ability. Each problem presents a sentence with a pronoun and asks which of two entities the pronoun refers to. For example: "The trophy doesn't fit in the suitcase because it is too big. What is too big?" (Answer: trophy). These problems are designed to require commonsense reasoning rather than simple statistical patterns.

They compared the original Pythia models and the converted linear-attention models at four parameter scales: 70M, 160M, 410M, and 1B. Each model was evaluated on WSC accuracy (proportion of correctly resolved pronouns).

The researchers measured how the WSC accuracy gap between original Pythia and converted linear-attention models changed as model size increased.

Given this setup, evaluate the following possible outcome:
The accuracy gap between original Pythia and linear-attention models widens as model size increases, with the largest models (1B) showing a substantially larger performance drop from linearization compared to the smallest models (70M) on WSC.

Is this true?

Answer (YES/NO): NO